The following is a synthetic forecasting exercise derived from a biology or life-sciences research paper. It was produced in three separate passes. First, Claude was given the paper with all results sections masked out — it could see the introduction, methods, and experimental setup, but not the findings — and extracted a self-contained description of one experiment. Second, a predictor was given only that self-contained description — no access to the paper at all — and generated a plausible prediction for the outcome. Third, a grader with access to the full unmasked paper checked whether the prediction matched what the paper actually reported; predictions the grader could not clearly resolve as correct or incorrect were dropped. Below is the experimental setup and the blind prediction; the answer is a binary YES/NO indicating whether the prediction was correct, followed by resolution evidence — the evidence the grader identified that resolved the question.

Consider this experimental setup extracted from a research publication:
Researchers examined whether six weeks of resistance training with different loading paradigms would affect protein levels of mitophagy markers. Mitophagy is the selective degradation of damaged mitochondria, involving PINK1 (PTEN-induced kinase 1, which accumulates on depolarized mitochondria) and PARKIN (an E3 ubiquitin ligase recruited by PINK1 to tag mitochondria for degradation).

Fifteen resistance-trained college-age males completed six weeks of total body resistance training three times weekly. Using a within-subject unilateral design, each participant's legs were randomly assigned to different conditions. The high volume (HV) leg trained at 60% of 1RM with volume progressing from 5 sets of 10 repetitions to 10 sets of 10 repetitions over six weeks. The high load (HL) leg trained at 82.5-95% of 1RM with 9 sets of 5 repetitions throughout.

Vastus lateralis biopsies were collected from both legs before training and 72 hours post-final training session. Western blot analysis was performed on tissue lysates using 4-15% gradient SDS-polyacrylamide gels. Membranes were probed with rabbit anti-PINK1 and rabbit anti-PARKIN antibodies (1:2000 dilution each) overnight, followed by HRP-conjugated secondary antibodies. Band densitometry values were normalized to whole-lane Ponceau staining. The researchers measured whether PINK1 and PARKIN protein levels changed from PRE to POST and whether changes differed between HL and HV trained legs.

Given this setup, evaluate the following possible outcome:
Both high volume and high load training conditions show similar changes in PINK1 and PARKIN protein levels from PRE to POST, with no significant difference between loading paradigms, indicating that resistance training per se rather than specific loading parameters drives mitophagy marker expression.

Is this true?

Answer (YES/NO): NO